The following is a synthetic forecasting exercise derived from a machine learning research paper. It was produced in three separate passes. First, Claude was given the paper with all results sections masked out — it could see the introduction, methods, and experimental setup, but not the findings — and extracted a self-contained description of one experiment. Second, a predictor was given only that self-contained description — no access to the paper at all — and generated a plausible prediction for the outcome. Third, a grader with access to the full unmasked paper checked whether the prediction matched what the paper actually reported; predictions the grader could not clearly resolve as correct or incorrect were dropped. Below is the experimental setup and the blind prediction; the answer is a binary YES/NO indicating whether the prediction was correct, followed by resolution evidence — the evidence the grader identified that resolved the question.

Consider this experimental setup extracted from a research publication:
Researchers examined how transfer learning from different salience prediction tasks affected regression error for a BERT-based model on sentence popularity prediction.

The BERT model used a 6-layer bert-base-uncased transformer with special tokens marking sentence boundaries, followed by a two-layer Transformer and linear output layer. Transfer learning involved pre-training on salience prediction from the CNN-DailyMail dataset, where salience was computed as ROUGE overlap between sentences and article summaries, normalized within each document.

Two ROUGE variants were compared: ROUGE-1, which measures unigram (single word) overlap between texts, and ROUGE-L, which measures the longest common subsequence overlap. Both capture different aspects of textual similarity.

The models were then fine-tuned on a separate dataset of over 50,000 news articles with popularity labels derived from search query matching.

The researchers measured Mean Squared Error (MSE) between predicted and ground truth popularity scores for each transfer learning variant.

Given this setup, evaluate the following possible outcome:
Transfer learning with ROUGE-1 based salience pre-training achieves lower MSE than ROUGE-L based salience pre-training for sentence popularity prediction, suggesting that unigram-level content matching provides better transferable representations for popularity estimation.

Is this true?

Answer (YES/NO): YES